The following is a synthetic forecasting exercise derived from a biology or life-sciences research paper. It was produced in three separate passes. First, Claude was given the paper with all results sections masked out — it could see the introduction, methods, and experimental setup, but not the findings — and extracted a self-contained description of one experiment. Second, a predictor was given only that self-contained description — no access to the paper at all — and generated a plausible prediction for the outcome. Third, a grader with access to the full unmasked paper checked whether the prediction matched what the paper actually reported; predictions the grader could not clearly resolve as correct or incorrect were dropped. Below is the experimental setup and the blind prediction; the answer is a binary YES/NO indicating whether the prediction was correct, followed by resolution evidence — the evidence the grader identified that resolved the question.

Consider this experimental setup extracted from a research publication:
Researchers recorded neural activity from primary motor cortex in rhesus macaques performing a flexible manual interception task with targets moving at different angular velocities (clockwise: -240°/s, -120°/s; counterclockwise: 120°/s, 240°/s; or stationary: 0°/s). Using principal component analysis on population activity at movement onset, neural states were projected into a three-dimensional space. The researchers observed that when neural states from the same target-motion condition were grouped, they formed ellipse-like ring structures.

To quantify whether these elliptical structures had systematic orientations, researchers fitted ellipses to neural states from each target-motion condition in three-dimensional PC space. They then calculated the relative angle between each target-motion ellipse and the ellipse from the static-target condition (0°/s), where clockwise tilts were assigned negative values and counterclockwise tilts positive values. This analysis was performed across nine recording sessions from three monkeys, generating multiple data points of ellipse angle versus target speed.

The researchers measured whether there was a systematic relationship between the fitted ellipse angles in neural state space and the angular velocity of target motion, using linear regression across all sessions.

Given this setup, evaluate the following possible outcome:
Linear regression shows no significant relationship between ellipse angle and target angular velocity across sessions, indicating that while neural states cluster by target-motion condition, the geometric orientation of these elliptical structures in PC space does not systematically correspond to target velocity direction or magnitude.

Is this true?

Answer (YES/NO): NO